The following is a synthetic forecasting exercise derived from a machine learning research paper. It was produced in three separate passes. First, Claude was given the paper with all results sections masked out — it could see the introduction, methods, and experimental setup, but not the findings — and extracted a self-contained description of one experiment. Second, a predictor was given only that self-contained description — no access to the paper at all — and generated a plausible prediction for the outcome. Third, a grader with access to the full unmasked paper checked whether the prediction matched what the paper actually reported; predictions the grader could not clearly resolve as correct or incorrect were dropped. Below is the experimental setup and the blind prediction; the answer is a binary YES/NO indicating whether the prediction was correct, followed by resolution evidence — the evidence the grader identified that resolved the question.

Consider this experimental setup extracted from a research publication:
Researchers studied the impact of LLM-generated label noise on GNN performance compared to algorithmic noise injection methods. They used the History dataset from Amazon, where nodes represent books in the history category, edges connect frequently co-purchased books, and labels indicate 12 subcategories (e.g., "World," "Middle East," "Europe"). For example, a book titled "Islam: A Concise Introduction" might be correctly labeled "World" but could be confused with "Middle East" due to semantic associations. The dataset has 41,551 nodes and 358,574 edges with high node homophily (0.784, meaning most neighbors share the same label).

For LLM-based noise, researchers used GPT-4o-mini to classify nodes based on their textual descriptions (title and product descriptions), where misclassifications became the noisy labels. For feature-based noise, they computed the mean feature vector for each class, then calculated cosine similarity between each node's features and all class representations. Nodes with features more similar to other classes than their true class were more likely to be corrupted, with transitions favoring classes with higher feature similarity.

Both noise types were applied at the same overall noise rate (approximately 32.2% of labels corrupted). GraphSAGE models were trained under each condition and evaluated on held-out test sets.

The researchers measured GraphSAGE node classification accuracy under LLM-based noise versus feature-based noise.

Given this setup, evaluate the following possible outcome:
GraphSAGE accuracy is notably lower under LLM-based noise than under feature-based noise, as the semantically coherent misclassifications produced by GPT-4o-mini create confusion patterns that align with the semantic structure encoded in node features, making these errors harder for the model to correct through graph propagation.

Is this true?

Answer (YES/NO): YES